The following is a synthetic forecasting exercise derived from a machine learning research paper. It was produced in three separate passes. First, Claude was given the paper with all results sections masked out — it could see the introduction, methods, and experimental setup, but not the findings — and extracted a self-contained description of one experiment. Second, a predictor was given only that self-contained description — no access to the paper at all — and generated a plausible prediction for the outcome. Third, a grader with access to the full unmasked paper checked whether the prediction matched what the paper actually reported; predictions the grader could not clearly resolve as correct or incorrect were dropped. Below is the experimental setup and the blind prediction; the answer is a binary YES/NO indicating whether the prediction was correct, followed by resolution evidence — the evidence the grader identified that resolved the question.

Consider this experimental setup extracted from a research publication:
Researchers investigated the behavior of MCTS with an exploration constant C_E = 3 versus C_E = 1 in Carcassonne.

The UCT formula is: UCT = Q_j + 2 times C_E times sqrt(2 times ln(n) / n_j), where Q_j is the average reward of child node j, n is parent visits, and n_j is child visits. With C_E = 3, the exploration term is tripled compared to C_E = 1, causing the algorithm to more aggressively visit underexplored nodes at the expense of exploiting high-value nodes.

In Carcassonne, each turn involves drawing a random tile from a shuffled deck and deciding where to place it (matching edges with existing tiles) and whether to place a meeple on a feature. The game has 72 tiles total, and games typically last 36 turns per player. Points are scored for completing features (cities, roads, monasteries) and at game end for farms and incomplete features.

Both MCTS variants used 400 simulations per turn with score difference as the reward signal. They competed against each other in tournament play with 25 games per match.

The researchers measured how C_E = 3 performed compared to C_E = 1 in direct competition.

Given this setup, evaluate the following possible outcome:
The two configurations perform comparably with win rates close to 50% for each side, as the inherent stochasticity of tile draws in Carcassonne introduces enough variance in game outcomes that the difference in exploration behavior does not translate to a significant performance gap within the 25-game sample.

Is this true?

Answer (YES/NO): NO